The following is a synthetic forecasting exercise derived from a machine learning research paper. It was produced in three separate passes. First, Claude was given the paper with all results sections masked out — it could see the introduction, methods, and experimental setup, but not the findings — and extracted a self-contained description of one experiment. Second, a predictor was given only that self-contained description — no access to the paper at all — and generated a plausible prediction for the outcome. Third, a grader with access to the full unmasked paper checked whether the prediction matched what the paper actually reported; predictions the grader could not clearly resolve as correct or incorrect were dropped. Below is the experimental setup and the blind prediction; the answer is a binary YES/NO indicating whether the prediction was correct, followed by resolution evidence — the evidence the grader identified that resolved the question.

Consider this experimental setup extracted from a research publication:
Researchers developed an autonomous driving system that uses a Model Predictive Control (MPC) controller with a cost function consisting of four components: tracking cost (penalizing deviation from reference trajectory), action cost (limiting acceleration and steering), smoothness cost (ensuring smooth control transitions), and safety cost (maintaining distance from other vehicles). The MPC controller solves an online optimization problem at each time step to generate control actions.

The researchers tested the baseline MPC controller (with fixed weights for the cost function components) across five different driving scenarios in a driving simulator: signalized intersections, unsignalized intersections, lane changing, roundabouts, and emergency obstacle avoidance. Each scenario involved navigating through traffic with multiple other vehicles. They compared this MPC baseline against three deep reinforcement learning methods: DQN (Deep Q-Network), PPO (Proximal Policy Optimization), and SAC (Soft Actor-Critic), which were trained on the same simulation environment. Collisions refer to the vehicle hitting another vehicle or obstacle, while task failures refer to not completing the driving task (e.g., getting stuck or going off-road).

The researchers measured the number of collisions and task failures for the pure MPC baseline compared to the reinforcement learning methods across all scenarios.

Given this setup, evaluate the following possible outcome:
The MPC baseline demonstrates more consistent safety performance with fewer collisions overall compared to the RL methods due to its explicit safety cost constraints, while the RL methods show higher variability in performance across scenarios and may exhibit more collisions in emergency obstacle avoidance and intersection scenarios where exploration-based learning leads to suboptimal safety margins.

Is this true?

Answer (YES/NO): YES